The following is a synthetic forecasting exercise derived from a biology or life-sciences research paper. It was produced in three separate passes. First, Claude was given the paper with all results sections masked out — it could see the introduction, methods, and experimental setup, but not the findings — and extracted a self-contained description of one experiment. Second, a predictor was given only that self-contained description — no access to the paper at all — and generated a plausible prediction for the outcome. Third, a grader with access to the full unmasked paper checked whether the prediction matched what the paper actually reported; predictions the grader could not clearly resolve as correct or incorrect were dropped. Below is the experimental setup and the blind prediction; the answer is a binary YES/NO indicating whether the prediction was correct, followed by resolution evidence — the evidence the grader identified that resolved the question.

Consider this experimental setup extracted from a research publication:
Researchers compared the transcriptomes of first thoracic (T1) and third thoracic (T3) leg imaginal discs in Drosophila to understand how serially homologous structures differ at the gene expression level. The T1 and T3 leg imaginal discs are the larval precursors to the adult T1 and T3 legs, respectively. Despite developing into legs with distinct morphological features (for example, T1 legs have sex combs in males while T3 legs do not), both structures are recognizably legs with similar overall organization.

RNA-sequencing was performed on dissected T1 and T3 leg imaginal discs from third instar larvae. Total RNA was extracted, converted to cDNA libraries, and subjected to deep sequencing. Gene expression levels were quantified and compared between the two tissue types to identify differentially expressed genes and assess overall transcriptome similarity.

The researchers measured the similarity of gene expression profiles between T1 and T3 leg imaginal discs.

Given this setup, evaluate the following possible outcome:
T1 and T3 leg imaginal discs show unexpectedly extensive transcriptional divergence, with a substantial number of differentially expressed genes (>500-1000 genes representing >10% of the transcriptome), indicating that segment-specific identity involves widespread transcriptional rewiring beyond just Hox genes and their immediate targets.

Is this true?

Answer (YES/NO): NO